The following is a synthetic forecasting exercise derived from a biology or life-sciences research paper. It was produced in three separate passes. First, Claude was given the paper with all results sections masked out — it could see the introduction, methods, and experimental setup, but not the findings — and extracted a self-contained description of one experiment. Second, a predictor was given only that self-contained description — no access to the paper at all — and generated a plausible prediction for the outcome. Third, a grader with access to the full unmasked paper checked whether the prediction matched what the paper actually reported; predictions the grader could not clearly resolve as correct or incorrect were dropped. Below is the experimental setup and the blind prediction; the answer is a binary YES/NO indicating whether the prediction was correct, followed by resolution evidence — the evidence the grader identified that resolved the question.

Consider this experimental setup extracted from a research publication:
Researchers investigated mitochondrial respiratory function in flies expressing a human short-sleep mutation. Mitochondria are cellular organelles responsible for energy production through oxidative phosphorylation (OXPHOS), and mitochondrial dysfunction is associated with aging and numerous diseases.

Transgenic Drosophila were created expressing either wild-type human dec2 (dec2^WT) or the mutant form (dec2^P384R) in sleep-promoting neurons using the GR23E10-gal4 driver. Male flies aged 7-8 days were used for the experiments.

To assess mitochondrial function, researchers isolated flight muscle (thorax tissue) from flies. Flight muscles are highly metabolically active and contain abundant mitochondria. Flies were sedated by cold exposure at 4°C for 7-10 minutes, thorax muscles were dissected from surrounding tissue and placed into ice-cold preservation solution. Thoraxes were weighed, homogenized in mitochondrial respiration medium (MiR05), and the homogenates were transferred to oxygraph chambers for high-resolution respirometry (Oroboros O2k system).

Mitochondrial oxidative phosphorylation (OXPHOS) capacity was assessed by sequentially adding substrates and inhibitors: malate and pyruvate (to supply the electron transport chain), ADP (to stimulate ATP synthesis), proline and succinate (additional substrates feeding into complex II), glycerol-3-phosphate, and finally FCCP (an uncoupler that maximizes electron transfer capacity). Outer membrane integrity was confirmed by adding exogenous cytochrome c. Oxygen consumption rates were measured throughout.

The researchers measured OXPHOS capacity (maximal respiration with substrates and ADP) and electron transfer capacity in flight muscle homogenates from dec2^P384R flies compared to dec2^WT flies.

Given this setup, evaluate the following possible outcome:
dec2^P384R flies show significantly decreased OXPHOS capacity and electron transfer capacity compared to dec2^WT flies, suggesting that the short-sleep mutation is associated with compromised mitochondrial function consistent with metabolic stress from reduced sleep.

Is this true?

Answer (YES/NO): NO